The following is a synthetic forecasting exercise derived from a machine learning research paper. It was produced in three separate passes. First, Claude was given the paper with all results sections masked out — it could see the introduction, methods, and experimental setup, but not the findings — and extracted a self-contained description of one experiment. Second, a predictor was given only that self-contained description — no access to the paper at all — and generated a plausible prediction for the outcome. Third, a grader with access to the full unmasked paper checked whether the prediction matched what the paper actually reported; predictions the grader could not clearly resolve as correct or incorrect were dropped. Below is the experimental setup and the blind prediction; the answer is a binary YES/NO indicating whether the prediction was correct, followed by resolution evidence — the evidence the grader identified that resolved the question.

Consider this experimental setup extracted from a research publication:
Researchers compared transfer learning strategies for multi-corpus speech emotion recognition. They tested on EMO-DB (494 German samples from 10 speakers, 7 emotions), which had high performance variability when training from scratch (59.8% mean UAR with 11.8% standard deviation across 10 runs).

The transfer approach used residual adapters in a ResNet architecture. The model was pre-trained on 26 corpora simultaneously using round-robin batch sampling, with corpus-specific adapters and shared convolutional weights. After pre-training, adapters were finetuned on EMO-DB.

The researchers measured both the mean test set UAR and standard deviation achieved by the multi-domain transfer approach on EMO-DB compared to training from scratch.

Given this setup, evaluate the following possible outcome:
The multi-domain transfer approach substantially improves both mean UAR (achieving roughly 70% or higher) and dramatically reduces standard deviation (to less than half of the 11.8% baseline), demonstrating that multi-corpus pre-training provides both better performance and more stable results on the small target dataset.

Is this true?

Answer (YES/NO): YES